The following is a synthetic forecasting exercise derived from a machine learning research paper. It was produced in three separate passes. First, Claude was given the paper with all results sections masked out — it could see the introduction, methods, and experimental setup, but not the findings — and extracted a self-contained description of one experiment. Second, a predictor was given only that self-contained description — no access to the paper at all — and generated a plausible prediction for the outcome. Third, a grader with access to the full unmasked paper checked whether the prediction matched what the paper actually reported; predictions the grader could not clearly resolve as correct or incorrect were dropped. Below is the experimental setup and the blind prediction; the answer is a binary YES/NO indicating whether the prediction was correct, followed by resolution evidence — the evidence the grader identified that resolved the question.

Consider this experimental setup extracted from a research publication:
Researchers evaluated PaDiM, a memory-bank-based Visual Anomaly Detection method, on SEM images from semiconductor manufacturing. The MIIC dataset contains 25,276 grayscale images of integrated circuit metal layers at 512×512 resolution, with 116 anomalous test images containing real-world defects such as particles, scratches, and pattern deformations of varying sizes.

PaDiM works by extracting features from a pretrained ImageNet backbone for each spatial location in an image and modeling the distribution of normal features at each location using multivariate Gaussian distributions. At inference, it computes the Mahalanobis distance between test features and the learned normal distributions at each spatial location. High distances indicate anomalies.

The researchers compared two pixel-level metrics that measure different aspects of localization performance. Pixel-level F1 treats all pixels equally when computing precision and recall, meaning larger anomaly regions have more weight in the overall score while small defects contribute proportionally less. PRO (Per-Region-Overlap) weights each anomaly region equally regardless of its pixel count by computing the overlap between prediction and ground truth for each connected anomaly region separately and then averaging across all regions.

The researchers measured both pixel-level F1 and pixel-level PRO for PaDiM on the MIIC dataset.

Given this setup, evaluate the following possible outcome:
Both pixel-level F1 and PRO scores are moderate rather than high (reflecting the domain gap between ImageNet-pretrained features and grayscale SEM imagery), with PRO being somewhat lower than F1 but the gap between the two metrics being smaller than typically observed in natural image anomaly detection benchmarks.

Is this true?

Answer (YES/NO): NO